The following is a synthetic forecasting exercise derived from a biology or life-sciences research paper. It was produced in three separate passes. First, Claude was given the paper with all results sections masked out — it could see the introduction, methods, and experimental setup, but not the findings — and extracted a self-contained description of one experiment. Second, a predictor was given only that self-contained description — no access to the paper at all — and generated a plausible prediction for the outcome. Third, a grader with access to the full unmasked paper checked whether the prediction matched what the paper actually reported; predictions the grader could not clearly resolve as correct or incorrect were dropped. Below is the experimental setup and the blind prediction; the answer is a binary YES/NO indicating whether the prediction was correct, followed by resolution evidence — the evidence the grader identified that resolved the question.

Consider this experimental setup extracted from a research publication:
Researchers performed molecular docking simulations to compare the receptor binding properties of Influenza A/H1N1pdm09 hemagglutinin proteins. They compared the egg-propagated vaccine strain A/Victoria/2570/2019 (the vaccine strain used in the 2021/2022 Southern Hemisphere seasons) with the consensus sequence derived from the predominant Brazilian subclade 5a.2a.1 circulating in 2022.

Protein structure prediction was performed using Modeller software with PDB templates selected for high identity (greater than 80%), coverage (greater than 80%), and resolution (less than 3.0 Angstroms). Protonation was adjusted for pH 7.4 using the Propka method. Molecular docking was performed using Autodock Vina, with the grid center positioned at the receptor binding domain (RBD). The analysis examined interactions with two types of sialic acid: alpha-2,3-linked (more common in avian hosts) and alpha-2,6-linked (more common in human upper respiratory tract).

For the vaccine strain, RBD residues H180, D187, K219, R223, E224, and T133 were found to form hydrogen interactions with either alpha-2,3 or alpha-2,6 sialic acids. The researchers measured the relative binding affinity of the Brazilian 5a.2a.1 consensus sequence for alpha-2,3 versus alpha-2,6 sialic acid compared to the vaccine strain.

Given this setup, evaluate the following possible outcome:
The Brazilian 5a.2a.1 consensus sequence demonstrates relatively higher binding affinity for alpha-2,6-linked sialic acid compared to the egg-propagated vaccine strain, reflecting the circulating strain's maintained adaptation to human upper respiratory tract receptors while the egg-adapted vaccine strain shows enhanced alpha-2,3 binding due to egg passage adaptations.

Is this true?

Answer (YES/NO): NO